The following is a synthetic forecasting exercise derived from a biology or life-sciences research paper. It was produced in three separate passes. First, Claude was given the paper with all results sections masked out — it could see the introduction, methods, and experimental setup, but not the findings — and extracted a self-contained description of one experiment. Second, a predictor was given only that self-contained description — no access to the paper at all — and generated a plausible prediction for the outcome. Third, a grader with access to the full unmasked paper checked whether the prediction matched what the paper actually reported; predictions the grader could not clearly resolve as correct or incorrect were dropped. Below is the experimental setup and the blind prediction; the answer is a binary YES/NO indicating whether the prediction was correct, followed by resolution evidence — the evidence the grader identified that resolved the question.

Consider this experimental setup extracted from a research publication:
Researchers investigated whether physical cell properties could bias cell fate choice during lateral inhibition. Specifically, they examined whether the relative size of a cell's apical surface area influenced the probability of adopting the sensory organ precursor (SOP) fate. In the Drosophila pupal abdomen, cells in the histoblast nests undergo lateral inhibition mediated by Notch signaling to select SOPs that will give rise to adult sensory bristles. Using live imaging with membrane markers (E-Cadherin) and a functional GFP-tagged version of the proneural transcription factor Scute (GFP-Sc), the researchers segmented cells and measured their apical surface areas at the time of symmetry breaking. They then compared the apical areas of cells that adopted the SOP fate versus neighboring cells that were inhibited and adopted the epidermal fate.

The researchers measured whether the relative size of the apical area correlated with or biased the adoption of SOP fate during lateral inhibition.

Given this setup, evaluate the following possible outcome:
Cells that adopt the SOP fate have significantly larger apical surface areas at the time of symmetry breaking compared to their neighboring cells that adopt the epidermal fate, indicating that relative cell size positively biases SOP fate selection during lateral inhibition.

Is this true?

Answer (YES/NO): NO